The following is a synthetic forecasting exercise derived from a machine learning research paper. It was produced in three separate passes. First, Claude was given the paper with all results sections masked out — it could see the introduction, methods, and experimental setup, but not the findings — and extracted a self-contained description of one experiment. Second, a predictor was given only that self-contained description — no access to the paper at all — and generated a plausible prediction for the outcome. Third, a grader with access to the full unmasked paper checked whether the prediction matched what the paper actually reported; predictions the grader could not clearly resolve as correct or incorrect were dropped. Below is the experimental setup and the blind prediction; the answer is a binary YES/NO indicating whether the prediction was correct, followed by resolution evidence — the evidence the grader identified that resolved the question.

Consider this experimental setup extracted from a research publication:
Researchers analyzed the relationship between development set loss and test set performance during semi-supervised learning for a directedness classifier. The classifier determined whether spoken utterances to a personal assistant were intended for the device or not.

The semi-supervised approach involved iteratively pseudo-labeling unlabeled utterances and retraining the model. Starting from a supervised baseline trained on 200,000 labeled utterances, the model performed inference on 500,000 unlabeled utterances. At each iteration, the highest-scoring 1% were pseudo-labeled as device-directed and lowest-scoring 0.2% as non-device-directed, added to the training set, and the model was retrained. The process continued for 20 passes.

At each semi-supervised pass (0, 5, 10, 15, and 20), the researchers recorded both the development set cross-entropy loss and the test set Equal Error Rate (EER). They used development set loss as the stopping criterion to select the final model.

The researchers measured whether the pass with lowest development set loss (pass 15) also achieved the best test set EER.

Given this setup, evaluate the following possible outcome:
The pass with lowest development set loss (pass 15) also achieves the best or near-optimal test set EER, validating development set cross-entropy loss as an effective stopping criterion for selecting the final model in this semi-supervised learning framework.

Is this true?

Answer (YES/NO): YES